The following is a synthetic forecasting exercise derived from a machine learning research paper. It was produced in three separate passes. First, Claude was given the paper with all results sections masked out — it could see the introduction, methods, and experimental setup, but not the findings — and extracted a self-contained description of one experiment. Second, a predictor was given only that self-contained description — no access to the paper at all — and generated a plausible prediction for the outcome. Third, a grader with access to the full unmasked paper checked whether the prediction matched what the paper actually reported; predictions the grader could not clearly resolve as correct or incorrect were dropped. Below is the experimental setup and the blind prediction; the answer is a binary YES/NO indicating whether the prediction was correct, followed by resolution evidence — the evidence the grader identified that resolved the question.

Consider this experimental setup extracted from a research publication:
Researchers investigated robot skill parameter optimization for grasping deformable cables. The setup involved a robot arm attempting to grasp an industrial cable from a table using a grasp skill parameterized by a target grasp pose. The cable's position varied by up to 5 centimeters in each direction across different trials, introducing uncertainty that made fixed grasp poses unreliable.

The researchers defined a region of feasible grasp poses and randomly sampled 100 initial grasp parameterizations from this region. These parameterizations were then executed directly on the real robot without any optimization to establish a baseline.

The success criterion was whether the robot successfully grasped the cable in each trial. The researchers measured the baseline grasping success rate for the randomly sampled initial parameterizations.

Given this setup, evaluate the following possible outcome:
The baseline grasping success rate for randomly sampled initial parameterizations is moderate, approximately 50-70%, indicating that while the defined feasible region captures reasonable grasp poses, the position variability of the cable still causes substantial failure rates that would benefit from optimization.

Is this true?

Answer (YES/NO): NO